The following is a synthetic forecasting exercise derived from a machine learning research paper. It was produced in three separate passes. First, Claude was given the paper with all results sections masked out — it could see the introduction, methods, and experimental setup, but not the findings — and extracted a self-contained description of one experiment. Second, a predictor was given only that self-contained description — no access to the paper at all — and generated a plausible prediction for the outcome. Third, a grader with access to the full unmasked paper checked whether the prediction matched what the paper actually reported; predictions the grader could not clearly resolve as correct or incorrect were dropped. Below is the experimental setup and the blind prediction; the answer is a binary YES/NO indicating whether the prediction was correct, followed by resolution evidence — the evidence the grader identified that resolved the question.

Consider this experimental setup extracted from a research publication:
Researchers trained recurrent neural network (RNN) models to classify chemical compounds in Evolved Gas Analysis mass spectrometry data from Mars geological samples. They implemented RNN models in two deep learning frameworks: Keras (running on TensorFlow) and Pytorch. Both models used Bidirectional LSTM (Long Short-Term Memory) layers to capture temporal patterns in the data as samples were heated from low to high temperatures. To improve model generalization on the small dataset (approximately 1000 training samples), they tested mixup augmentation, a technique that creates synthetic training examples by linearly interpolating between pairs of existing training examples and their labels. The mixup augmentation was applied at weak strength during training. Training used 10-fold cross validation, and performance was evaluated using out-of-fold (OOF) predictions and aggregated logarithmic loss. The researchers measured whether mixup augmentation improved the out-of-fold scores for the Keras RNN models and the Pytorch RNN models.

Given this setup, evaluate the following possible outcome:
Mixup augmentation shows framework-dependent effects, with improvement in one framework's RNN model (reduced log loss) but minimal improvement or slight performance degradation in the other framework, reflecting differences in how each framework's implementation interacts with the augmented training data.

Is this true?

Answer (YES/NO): YES